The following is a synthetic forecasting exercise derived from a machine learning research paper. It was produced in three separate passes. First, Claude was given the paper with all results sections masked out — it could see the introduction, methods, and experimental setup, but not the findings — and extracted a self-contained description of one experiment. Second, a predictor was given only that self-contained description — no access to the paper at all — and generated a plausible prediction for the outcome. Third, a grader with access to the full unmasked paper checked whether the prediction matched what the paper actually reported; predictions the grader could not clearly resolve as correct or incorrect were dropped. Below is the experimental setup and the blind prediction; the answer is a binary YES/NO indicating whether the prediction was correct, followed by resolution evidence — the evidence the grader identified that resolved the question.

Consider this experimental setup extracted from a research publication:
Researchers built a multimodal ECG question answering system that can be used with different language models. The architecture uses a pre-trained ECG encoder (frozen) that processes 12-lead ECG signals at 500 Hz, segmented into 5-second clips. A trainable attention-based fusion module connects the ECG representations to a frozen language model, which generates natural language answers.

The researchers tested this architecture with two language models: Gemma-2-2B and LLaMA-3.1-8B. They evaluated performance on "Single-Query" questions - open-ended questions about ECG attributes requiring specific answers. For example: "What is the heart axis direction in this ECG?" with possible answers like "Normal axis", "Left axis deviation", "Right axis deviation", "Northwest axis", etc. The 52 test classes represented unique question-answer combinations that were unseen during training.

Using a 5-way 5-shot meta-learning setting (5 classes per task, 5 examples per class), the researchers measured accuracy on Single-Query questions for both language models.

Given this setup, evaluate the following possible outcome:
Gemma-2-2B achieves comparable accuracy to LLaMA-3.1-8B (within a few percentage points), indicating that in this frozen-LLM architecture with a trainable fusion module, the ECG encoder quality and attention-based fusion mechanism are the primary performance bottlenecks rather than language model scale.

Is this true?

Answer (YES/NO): NO